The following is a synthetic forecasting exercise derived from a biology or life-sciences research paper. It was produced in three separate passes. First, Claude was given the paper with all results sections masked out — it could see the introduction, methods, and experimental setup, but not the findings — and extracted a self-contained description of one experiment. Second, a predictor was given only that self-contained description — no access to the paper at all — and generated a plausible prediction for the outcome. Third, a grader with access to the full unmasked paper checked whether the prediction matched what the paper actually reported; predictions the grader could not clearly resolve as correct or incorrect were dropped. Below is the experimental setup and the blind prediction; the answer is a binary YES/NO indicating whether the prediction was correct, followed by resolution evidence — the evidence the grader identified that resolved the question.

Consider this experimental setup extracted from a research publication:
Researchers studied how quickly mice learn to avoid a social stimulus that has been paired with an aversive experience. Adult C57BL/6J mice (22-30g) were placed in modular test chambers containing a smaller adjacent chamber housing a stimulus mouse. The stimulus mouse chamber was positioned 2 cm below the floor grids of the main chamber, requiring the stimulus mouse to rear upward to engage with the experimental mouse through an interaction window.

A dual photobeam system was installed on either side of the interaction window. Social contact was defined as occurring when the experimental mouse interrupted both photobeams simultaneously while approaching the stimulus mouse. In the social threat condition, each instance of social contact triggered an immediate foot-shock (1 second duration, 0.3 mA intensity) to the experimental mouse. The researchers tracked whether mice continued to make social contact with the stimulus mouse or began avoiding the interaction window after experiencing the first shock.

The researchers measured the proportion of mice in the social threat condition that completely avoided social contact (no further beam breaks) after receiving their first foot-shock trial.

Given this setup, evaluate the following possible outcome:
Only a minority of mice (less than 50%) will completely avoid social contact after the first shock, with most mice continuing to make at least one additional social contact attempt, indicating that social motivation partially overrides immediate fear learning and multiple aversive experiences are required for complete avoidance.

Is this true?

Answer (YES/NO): NO